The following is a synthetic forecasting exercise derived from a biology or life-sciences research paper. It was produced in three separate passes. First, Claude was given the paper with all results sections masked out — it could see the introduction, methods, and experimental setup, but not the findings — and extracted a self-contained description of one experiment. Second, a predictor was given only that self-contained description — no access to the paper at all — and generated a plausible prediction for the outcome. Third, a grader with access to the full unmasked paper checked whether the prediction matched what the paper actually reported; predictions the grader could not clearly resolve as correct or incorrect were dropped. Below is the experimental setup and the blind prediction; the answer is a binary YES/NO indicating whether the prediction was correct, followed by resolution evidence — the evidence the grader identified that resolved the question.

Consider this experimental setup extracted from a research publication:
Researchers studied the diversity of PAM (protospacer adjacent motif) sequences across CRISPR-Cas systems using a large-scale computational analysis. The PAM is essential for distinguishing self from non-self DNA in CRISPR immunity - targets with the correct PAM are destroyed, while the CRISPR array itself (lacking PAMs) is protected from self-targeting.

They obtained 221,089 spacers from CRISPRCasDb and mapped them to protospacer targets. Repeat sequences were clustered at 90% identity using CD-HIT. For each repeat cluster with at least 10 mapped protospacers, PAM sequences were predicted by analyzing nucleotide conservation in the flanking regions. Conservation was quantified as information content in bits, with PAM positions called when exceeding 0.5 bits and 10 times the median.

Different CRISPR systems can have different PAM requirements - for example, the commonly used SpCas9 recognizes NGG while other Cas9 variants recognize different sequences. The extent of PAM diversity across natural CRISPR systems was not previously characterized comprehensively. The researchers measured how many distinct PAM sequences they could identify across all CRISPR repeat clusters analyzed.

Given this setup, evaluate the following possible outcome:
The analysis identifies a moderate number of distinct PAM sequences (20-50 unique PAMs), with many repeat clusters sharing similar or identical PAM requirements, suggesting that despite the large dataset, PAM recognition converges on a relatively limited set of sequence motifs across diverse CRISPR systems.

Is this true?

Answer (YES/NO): NO